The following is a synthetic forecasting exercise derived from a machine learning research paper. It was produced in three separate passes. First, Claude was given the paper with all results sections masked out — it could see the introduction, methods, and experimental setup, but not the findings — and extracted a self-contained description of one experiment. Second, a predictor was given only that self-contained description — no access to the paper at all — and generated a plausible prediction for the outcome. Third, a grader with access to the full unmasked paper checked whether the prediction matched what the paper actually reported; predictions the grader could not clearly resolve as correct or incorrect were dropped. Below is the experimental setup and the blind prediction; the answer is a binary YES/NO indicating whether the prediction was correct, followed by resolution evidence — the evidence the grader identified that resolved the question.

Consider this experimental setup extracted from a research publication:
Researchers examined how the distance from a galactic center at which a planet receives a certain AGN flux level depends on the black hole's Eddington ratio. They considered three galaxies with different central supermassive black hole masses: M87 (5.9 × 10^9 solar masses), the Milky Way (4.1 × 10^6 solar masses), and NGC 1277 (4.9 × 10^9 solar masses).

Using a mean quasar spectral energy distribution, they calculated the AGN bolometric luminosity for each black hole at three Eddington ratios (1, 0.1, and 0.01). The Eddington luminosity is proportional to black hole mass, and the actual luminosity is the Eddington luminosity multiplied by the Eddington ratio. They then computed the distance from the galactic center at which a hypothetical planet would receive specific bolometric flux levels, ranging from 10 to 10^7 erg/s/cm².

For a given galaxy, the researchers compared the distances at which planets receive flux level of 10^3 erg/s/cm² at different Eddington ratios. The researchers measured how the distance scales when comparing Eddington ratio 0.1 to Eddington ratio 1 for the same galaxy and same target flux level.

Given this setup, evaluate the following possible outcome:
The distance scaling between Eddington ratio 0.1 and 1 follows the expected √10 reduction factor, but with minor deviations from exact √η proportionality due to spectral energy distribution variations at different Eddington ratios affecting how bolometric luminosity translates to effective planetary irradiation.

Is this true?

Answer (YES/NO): NO